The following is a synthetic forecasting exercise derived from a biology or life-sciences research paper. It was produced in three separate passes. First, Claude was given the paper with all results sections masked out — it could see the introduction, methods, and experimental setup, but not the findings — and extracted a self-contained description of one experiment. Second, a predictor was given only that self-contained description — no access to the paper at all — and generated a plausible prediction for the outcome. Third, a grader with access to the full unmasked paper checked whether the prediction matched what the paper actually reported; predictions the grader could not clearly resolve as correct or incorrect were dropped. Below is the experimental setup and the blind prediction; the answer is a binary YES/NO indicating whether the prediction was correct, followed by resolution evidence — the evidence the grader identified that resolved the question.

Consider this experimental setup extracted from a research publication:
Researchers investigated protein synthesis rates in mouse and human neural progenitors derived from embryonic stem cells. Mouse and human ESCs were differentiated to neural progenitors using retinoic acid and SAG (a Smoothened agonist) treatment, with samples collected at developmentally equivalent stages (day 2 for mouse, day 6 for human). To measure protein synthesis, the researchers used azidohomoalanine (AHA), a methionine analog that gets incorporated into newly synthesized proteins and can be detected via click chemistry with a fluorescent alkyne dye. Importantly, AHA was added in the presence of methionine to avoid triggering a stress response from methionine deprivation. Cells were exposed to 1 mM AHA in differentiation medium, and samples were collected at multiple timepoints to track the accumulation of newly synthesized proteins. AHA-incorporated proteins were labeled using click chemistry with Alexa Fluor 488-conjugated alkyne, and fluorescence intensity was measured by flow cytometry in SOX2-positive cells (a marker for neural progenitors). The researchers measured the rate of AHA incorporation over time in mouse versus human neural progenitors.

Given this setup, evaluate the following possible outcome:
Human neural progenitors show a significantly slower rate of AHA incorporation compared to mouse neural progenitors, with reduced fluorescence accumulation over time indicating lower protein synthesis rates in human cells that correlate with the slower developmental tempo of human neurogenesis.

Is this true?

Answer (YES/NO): NO